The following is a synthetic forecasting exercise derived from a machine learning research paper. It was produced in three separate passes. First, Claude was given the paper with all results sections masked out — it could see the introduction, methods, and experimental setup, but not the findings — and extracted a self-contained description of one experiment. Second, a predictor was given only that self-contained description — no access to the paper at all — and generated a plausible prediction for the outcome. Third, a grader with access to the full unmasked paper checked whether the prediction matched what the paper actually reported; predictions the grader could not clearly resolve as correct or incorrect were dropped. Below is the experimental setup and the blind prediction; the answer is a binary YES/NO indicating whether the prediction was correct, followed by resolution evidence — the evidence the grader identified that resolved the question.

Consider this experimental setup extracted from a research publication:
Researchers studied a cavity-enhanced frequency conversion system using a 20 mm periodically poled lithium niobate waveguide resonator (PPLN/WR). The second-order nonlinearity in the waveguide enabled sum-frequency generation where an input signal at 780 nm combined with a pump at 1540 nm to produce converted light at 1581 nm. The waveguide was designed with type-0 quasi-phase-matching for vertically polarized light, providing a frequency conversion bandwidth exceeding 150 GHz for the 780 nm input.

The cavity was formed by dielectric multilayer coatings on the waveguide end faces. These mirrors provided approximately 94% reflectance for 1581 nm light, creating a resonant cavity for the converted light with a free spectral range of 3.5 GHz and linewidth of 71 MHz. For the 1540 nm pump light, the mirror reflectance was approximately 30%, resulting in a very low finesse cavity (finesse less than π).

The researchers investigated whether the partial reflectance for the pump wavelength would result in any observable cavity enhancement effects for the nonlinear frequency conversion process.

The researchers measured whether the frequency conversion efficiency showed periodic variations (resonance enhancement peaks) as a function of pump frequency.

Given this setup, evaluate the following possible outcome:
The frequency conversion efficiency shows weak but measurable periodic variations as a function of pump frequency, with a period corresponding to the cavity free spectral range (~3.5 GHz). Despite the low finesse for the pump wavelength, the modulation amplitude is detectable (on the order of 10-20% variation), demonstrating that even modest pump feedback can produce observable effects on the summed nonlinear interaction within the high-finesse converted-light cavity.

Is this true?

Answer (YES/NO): NO